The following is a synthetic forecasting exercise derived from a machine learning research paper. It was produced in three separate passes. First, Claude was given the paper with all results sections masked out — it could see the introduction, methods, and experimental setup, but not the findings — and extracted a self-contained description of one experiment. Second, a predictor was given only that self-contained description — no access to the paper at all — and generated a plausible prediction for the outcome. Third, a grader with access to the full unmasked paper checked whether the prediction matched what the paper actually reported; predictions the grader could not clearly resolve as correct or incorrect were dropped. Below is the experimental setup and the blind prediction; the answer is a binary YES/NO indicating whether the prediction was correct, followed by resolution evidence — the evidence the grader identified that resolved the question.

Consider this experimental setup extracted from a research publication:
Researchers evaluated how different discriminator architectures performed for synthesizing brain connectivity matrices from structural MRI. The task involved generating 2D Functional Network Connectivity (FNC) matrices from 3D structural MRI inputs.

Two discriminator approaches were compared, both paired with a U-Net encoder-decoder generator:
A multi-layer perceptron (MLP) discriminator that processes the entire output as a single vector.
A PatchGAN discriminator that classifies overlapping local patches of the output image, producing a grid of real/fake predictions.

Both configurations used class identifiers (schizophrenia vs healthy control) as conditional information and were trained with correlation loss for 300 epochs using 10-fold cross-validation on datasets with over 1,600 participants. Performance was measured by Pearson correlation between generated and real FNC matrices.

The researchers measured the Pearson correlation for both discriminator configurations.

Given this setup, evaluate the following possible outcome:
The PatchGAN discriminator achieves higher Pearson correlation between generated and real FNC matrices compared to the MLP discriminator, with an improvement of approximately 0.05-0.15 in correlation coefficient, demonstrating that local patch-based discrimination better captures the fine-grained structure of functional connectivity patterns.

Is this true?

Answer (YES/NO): NO